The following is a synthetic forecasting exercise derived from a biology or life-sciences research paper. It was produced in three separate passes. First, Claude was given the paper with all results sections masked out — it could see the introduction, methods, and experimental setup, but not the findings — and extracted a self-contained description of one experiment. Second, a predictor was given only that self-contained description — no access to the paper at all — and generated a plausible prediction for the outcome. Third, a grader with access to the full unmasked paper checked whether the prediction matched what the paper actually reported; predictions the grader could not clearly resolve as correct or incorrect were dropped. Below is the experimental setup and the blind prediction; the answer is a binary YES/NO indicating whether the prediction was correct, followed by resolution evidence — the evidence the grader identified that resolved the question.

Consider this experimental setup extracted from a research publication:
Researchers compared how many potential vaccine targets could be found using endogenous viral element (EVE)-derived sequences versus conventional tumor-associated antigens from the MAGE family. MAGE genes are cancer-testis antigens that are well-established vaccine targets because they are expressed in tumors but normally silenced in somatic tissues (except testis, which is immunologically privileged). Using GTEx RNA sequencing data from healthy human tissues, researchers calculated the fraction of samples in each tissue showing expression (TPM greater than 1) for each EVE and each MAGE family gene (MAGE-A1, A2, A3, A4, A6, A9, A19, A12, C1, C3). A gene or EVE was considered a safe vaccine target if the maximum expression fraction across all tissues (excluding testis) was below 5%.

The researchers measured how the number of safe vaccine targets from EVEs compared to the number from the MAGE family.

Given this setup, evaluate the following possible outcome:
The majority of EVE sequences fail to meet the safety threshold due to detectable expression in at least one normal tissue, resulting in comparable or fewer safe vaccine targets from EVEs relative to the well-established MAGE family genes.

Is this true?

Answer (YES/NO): NO